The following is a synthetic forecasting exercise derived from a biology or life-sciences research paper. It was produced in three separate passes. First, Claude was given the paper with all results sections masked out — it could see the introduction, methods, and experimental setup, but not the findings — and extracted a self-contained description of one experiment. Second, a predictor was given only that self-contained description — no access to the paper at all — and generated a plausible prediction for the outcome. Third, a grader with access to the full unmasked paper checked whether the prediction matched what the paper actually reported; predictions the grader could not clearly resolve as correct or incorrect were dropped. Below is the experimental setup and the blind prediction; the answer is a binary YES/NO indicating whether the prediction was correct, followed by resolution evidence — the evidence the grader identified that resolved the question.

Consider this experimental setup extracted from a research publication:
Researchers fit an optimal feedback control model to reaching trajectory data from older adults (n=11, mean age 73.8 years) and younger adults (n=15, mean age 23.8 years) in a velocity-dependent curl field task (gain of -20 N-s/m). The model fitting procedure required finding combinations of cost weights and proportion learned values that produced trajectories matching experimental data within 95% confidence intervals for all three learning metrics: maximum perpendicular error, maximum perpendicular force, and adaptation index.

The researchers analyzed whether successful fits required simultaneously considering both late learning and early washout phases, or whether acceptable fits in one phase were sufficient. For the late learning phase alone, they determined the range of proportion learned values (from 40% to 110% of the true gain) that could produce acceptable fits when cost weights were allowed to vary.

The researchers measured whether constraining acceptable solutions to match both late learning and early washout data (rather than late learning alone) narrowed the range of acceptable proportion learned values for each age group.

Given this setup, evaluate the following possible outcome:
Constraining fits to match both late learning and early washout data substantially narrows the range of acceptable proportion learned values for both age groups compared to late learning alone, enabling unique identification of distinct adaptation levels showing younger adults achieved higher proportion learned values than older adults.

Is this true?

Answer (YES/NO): NO